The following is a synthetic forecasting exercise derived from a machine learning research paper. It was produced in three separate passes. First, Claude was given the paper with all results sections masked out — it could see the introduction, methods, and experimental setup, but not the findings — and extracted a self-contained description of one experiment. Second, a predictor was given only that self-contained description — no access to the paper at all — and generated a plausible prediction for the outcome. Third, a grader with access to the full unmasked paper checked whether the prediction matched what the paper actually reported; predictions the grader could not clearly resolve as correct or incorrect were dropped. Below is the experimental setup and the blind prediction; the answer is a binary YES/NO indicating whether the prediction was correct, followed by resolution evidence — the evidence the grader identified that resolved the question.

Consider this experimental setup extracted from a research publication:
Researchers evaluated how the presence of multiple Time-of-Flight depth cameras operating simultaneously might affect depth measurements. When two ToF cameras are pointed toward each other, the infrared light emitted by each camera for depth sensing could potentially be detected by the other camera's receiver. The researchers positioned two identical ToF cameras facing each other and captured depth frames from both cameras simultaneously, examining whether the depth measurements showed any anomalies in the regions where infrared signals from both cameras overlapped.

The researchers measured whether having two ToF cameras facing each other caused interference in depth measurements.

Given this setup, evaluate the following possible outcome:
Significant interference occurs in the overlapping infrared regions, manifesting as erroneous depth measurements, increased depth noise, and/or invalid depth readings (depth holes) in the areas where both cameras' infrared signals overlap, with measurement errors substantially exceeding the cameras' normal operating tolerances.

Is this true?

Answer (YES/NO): YES